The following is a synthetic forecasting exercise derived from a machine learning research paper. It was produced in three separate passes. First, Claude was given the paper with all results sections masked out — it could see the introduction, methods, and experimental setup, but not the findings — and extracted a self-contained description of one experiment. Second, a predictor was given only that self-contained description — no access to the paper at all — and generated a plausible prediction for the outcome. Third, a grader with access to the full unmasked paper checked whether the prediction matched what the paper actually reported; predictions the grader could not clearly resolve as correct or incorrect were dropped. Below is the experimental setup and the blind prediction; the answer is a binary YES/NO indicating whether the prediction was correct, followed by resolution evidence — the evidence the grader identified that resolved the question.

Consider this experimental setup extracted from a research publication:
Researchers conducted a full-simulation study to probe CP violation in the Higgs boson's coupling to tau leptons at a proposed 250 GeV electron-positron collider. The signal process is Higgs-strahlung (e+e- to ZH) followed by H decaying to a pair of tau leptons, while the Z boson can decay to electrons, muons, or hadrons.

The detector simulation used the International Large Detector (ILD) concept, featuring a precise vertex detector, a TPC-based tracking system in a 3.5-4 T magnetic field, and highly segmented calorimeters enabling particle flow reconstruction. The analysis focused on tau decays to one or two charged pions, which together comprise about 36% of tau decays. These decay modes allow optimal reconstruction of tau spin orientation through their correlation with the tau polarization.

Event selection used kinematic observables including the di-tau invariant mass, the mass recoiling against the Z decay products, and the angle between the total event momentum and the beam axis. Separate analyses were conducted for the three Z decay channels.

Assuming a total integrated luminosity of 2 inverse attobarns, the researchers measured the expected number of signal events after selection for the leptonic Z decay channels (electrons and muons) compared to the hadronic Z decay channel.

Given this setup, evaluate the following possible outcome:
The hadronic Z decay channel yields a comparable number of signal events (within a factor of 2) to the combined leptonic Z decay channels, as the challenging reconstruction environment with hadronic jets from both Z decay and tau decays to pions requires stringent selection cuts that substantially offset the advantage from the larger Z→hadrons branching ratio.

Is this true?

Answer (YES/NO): NO